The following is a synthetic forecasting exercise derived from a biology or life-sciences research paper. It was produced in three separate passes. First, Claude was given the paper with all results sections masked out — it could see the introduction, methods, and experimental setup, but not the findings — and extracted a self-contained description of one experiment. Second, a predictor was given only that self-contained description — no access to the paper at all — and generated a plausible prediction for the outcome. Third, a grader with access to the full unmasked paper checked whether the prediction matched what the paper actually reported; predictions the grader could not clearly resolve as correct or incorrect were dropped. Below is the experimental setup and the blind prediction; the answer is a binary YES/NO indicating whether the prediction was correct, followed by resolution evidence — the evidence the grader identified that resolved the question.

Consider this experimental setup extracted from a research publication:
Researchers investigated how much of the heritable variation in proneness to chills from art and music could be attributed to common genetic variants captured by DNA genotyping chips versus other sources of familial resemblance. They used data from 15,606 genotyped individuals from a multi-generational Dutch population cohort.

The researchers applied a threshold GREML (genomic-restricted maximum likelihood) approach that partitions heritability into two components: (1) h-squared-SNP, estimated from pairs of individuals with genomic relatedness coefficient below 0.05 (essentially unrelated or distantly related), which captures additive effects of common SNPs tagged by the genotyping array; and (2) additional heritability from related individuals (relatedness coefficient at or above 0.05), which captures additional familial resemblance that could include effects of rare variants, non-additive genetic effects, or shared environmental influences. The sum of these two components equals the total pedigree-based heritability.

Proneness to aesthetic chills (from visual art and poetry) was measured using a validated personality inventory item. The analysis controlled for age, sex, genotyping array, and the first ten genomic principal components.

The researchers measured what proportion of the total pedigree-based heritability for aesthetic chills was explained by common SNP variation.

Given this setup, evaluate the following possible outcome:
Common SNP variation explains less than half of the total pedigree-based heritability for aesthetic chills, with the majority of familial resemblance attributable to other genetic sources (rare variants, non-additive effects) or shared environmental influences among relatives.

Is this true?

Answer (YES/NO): YES